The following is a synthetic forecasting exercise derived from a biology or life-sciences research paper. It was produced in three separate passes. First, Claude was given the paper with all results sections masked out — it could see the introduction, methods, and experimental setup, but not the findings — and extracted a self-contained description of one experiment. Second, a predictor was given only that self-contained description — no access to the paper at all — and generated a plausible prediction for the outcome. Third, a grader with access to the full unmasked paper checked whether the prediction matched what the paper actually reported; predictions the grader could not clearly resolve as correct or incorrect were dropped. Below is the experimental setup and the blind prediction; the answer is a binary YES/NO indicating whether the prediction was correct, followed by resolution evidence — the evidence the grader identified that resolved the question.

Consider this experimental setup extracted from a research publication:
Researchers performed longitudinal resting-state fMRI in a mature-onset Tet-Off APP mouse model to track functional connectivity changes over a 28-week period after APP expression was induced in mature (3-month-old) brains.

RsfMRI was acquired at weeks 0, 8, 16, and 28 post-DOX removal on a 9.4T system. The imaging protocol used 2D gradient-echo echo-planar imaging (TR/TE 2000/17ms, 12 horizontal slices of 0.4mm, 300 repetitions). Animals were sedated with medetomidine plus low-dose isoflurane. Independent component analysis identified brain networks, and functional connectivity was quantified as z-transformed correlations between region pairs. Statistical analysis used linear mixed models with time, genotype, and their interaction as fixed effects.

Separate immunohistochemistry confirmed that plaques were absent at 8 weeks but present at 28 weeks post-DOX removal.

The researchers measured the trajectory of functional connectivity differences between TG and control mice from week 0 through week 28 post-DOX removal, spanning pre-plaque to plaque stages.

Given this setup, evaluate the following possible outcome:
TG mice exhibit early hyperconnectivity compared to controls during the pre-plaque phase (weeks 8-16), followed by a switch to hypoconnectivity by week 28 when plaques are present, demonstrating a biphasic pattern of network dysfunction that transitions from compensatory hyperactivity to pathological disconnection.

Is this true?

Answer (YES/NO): YES